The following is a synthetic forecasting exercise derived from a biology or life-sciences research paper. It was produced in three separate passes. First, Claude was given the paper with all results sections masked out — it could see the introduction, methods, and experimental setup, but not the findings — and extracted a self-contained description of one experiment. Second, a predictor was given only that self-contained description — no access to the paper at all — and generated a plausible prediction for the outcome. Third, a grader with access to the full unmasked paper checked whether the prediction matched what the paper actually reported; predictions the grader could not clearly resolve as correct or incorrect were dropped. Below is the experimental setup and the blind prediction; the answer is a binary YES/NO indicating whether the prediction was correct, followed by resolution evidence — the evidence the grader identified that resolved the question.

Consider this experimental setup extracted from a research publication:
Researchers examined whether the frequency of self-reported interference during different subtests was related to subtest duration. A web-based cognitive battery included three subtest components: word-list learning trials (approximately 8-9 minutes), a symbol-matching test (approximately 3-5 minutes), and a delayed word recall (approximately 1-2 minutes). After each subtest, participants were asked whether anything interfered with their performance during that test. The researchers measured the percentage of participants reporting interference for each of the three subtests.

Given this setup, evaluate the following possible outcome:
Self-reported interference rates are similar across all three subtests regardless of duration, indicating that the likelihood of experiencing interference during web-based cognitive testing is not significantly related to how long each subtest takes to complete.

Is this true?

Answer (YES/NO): NO